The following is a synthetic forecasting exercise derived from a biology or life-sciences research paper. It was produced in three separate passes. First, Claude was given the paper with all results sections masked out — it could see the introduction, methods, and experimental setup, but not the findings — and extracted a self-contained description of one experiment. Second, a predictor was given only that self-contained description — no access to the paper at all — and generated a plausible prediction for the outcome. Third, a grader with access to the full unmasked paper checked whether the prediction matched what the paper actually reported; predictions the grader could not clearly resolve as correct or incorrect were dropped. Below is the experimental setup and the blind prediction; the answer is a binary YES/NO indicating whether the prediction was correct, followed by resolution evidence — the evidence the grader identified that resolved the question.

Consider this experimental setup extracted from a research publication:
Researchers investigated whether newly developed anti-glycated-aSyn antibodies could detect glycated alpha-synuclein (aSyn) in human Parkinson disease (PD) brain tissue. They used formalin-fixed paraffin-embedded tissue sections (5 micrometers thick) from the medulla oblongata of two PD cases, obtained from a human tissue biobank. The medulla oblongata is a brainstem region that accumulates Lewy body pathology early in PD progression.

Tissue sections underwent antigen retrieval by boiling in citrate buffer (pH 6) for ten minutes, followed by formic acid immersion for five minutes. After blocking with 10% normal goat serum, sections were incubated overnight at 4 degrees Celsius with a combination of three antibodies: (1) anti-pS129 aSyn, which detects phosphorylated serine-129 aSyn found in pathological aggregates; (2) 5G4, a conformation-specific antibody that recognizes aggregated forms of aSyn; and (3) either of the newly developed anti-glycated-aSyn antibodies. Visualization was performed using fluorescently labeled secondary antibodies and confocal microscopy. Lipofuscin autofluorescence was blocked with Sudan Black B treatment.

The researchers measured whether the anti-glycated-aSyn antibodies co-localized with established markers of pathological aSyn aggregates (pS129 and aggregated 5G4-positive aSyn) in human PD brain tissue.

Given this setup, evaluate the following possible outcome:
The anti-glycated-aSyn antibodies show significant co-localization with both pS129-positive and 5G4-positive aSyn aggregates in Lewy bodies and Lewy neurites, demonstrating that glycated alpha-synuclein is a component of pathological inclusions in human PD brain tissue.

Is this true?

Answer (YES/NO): YES